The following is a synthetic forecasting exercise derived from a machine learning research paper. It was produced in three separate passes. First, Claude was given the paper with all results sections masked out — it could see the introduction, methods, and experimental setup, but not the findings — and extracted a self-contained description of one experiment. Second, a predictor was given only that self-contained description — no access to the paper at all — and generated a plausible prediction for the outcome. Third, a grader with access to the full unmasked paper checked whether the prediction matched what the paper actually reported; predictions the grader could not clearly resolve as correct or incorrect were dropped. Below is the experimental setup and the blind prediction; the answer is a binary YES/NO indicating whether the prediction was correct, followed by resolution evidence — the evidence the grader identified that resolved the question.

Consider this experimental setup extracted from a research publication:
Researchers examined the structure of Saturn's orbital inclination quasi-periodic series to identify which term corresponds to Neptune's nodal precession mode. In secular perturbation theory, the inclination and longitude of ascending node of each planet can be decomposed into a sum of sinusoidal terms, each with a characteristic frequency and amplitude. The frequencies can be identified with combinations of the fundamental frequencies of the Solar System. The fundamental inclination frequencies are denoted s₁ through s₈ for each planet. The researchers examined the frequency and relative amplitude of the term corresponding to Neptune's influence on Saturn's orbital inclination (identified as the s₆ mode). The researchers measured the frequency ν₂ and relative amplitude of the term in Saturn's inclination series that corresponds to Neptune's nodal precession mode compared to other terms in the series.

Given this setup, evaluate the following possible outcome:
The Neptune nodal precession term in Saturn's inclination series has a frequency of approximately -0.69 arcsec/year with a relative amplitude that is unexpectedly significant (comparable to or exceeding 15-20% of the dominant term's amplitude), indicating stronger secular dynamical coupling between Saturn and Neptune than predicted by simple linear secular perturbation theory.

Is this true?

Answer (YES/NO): NO